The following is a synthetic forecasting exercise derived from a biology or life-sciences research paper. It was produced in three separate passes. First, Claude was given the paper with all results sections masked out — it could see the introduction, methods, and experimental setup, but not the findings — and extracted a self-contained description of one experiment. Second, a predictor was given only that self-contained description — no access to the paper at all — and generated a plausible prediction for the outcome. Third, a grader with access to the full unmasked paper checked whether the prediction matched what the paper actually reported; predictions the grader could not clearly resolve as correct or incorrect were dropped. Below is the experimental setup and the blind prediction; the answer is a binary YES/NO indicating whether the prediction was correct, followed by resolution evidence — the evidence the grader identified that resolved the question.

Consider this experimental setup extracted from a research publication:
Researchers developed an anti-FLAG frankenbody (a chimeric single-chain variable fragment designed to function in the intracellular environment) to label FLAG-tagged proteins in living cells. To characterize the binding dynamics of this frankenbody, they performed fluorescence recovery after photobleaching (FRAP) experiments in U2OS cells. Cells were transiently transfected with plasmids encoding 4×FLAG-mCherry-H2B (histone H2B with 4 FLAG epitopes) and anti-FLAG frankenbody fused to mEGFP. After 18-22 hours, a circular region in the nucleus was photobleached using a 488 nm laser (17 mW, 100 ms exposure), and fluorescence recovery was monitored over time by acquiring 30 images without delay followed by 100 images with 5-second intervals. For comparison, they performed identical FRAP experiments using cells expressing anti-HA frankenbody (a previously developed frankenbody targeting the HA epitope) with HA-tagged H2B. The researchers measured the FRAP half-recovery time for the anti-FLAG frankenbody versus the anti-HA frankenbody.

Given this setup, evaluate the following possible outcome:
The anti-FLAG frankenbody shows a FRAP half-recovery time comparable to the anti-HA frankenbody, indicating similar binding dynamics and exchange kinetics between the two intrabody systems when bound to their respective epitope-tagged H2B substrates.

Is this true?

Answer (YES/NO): NO